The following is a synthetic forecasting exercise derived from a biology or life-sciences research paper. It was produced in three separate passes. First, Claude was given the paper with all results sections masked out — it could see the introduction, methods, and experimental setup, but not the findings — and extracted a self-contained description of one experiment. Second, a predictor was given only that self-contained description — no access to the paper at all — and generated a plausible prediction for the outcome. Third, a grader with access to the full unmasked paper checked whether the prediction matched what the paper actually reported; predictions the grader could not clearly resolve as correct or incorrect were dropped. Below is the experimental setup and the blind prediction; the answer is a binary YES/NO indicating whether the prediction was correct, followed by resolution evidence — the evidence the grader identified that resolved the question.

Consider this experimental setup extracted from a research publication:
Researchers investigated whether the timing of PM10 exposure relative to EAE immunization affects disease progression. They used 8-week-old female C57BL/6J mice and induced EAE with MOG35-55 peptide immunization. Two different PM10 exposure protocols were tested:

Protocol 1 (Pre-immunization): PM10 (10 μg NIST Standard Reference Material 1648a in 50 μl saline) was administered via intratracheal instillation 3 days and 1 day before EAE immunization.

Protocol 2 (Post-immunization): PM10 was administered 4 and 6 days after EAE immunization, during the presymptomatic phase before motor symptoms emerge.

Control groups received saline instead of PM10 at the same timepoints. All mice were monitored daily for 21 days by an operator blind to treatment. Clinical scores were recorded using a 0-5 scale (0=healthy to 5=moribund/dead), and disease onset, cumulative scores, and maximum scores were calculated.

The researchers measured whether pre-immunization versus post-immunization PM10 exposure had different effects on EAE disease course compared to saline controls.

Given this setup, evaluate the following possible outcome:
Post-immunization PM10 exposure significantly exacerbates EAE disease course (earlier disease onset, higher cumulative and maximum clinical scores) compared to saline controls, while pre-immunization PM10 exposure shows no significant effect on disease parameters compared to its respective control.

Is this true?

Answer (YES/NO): NO